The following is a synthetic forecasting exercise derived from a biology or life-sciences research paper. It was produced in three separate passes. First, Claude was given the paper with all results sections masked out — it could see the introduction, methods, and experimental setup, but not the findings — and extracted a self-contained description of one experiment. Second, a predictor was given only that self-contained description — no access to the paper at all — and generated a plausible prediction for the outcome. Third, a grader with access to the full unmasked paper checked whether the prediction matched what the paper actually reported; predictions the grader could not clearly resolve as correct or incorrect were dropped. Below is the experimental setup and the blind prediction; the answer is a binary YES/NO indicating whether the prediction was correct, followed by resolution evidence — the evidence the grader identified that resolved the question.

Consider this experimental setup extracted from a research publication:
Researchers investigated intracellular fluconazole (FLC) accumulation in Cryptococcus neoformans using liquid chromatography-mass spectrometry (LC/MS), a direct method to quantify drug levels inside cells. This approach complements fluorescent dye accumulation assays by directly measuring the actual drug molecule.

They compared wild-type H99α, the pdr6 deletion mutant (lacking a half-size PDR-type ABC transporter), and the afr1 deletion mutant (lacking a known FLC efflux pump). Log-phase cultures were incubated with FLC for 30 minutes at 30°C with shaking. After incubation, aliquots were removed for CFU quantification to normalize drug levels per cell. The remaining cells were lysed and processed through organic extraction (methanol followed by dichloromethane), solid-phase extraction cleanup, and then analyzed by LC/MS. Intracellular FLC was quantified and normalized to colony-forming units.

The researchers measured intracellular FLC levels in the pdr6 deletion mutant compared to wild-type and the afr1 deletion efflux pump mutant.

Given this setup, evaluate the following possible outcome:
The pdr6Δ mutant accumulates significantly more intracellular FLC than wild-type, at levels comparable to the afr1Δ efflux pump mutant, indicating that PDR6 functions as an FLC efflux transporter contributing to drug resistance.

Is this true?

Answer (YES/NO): NO